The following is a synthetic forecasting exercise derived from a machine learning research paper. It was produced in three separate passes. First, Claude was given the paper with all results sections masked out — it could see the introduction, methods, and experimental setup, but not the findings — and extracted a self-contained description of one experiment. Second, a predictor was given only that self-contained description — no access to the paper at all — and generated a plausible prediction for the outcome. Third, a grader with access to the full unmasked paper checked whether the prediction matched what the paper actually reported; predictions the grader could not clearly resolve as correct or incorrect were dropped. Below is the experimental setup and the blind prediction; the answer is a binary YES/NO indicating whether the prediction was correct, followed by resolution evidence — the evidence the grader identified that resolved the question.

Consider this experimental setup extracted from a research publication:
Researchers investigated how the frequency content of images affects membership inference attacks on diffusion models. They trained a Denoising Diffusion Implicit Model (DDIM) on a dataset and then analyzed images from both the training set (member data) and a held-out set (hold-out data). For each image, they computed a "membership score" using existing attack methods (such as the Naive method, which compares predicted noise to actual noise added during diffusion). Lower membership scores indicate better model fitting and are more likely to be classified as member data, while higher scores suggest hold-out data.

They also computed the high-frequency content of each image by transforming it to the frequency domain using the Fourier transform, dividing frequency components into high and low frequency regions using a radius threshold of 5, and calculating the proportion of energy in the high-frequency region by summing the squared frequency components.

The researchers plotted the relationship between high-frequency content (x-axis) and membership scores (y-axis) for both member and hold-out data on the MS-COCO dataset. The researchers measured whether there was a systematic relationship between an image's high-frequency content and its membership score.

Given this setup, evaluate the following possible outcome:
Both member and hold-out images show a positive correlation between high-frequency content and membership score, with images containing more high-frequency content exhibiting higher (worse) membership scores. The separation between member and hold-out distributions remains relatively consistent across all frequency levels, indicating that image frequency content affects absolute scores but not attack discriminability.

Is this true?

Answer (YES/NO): NO